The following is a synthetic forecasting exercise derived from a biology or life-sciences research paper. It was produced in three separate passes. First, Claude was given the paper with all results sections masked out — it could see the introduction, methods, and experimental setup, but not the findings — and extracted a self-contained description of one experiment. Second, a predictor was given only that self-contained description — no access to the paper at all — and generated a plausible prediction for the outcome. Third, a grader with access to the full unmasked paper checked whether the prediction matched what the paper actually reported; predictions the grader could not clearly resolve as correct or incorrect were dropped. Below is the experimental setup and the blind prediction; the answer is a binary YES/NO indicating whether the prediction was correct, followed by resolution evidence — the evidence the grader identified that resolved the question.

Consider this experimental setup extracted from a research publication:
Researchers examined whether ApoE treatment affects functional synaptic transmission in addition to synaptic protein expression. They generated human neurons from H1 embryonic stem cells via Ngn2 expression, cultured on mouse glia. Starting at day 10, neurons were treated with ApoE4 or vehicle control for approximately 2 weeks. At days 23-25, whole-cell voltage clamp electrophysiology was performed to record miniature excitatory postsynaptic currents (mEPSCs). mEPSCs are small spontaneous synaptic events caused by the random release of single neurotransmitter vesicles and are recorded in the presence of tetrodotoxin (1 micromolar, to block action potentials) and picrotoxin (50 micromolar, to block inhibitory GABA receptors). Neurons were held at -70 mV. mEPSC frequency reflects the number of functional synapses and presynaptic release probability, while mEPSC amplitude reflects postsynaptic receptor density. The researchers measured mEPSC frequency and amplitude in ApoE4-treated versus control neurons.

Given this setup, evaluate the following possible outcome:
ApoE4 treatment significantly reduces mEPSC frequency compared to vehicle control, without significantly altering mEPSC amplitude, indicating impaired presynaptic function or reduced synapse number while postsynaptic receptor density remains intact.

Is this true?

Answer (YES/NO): NO